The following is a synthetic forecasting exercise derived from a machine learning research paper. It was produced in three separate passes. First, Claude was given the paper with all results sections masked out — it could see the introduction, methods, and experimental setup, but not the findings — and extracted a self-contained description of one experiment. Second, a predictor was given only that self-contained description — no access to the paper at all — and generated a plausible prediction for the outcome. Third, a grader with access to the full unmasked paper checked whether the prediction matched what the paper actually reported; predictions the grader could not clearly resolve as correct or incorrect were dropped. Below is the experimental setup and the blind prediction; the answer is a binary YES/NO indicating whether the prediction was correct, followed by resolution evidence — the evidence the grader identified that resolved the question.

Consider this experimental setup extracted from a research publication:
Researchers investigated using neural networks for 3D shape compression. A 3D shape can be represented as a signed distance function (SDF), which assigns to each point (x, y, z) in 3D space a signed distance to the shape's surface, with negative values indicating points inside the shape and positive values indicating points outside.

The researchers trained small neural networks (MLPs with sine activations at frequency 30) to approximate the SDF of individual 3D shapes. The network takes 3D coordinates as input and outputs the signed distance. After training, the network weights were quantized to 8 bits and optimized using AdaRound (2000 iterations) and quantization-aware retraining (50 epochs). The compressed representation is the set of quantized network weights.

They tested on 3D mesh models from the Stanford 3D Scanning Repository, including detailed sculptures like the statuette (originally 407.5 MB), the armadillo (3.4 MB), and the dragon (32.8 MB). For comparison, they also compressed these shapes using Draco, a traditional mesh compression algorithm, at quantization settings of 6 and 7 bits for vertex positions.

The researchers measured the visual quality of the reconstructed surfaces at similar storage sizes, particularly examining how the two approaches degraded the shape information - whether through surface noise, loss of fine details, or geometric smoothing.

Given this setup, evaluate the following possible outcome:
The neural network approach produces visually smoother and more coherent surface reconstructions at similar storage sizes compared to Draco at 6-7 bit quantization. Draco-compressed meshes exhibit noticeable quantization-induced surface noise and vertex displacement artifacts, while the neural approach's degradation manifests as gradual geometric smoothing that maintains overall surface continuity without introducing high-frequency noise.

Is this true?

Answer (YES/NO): YES